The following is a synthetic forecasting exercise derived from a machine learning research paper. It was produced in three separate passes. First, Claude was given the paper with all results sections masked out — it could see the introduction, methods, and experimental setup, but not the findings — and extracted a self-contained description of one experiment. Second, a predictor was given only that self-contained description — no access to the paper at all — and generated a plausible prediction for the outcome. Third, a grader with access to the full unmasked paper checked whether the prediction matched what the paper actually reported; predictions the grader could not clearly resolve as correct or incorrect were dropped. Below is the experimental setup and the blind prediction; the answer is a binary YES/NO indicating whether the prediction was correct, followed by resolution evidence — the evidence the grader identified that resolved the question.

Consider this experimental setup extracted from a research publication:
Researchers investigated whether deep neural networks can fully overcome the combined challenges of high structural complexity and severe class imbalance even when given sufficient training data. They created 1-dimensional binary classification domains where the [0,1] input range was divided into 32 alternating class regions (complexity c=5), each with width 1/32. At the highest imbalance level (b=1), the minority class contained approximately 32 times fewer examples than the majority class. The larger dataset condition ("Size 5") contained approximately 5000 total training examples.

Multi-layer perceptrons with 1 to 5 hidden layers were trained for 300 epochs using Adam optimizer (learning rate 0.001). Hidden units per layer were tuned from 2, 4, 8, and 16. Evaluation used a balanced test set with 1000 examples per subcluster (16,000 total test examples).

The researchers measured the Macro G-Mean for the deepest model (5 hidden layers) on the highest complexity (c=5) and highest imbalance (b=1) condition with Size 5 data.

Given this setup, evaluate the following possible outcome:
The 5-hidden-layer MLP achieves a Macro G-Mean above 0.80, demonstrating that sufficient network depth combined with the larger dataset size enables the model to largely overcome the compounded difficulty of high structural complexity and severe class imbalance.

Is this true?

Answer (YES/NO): NO